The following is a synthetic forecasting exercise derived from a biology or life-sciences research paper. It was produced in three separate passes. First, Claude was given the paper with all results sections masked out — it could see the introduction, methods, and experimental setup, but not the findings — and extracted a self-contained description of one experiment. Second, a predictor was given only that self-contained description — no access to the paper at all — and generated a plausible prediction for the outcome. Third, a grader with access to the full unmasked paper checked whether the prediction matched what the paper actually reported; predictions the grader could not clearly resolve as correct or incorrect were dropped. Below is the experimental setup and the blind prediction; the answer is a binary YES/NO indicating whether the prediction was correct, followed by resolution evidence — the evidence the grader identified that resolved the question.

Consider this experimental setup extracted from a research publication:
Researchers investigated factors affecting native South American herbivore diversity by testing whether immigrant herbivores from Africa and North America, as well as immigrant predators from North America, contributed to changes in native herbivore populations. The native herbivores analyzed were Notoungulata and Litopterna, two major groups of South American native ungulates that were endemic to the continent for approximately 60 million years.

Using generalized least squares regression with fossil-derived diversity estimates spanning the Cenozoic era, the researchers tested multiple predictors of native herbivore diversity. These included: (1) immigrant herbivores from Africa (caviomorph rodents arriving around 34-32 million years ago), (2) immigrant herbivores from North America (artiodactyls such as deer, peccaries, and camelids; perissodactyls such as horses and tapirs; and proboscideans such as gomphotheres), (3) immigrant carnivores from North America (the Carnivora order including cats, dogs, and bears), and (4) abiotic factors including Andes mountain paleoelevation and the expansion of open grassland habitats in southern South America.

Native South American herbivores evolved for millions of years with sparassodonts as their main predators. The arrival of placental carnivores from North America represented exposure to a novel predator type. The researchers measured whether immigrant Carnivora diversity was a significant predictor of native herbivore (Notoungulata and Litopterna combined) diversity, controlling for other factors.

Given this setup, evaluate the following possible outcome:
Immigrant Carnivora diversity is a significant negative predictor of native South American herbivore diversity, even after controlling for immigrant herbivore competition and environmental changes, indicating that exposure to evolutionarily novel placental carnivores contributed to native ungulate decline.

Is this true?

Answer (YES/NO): NO